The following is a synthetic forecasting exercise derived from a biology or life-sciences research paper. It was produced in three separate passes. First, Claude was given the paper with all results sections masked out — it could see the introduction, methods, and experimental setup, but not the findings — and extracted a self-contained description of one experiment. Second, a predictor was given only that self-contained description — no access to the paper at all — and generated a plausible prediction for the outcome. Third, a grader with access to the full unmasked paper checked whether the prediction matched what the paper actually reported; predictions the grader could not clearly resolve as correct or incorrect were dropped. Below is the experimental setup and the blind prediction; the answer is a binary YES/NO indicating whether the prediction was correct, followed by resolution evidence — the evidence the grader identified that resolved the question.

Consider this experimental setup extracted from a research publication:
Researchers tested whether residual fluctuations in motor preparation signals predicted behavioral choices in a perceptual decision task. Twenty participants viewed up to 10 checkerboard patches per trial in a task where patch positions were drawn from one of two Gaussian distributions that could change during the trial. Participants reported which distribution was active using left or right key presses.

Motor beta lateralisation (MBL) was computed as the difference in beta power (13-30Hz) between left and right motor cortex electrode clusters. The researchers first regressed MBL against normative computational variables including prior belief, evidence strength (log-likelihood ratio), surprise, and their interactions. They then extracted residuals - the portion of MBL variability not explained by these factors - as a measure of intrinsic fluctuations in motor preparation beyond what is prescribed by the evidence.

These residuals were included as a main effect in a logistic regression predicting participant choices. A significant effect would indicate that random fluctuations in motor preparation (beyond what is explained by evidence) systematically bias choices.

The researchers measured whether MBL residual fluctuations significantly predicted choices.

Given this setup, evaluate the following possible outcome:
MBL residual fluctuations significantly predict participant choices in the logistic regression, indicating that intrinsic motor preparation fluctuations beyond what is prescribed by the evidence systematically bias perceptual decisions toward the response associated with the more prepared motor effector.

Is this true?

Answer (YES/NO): NO